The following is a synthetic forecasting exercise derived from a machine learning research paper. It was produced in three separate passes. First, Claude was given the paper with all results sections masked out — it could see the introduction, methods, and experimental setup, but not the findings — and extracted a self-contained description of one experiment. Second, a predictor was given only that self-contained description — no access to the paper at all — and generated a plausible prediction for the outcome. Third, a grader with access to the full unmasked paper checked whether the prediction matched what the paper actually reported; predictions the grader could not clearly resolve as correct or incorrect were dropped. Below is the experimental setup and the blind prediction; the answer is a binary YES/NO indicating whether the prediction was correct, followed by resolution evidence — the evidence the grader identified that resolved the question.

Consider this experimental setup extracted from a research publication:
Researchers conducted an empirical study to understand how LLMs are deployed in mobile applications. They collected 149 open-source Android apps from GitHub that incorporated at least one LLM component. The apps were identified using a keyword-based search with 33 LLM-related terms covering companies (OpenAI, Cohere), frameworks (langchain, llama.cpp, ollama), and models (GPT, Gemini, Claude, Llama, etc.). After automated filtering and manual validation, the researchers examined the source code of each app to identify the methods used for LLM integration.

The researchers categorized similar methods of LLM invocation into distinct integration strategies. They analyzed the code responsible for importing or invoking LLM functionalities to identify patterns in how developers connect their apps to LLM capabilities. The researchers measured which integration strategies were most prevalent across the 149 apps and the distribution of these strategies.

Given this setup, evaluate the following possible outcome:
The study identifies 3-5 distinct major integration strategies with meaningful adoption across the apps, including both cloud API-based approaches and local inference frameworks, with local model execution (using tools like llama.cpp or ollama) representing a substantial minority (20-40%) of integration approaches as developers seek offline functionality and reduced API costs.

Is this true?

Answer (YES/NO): NO